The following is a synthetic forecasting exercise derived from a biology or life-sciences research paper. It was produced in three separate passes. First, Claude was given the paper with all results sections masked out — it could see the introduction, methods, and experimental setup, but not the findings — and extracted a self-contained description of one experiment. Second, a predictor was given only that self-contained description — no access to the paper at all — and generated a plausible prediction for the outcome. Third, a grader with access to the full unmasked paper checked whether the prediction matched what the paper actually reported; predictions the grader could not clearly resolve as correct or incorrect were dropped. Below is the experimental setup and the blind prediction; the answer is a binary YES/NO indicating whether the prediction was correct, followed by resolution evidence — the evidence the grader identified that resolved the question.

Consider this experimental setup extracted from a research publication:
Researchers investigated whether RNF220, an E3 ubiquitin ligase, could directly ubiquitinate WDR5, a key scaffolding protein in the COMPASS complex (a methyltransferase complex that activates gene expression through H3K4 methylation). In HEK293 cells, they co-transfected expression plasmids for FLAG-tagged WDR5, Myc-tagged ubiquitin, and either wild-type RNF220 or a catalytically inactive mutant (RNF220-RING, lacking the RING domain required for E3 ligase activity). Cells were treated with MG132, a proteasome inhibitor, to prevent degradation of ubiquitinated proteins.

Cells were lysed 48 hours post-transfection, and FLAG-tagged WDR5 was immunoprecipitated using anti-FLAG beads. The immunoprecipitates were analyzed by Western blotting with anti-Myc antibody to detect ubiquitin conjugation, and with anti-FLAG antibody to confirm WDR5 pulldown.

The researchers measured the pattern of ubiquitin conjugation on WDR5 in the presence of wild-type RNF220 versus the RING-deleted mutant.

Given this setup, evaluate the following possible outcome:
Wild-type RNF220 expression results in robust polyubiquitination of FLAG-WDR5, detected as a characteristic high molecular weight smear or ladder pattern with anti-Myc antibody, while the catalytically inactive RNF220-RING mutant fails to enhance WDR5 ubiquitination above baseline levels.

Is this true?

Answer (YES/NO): YES